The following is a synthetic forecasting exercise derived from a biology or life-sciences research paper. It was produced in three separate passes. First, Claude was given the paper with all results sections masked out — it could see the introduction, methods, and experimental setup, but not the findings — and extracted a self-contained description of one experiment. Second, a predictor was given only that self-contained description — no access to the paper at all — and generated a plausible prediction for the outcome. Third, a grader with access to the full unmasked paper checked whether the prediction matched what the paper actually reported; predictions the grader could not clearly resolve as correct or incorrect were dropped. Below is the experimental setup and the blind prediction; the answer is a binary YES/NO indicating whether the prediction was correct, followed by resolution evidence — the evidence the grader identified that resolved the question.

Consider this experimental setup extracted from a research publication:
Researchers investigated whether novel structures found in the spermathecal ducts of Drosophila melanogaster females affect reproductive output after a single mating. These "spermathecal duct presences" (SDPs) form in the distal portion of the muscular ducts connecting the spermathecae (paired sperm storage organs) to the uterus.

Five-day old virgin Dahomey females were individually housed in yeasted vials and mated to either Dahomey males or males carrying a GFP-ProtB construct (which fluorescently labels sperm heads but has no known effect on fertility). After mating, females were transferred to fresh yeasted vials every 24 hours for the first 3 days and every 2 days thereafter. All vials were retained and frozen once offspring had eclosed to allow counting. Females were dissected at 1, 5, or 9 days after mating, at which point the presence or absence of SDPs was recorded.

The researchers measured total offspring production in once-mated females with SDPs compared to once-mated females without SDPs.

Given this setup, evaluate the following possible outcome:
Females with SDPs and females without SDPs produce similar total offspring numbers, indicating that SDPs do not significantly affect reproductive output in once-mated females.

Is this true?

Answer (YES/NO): YES